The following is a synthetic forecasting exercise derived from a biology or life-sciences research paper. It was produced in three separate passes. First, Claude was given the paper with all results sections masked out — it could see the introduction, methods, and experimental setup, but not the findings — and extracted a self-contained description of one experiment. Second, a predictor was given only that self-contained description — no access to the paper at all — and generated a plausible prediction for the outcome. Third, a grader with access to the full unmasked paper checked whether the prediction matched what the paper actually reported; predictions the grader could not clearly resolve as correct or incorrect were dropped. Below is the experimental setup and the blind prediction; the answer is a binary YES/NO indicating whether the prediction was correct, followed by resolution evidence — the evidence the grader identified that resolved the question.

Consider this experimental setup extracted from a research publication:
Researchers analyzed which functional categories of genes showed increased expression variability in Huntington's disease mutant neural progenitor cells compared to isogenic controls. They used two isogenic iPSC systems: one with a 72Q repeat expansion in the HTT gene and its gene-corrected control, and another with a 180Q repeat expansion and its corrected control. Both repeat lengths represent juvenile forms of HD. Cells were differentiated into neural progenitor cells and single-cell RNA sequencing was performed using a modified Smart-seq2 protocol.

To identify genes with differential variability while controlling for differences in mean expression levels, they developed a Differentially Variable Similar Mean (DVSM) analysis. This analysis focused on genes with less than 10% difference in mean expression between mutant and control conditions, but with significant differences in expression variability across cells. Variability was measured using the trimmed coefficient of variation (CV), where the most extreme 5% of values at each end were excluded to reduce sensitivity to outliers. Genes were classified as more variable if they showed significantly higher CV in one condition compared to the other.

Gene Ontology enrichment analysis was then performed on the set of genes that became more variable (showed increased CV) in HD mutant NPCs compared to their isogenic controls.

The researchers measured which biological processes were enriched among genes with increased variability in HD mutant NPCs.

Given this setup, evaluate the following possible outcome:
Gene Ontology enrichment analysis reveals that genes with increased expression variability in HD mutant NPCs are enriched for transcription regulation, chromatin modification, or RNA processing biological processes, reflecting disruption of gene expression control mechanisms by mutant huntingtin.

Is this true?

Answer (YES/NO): NO